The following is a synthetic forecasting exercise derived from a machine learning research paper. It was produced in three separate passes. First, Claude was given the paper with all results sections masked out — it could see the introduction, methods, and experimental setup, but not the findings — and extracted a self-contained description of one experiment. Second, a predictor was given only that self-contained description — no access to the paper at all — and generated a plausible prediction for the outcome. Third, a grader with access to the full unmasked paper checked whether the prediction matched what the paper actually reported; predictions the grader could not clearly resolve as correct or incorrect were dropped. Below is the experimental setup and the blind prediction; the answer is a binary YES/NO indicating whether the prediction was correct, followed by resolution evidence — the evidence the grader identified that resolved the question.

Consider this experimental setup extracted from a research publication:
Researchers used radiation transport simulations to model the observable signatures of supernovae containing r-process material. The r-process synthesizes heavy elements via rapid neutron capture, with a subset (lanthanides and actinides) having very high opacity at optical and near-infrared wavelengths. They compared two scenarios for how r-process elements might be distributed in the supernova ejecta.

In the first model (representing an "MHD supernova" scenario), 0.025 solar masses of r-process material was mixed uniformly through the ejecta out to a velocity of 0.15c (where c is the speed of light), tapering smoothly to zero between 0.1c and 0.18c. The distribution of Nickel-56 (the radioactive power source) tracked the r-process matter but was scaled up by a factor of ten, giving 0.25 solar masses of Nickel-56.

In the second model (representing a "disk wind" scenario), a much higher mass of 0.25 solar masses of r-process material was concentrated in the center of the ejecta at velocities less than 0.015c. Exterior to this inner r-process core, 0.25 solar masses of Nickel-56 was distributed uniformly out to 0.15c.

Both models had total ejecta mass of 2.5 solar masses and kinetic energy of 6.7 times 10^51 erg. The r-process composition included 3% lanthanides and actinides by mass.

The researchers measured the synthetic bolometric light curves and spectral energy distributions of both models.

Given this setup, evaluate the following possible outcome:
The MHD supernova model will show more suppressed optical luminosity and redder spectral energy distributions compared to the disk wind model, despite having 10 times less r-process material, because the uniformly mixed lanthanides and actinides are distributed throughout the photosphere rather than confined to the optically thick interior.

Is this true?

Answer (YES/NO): YES